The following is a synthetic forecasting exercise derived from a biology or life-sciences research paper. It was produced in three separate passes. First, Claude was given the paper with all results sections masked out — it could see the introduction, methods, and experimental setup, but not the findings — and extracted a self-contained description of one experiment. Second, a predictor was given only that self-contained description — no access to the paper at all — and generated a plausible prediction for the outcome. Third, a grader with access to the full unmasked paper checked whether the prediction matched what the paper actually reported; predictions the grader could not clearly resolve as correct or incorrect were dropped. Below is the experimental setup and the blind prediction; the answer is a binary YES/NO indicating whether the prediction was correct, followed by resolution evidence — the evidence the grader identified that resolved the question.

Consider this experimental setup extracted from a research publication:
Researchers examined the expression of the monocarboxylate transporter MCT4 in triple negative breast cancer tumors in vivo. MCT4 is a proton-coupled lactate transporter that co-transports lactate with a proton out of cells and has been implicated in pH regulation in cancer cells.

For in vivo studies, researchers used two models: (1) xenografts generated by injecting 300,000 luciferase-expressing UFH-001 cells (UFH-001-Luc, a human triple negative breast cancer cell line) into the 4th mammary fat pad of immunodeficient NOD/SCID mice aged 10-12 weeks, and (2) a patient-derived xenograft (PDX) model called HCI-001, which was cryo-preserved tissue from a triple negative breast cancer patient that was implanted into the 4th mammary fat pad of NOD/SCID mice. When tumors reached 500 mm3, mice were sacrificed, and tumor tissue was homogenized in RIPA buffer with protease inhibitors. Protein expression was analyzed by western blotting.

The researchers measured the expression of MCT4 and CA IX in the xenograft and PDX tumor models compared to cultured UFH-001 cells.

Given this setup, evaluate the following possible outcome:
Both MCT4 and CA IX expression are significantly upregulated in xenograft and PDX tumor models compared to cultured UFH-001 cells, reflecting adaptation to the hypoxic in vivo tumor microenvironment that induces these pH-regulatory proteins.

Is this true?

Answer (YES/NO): NO